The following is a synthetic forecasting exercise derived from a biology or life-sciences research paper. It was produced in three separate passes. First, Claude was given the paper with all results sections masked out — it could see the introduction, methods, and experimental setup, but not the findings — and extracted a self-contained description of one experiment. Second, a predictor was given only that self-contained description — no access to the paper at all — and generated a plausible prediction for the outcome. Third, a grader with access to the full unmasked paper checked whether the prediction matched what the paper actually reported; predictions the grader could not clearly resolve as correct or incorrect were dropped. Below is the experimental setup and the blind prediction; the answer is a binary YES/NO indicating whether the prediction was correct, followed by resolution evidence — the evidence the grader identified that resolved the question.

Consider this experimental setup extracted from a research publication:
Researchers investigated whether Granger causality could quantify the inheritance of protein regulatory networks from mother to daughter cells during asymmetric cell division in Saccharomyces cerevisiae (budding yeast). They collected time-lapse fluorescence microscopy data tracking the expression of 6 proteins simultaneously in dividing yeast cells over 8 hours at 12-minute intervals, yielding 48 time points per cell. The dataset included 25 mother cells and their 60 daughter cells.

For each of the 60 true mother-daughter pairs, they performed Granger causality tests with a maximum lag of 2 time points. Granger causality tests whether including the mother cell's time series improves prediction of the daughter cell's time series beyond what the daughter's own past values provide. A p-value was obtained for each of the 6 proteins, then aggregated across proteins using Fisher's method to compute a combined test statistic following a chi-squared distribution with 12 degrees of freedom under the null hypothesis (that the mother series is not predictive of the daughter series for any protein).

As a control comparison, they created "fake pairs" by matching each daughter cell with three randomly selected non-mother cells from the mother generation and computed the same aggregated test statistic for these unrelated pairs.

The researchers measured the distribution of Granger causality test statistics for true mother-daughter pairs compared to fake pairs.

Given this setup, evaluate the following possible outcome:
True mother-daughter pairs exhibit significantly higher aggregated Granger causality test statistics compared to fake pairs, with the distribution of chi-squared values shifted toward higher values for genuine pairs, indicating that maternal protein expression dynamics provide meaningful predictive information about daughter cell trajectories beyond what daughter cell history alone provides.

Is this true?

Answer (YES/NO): NO